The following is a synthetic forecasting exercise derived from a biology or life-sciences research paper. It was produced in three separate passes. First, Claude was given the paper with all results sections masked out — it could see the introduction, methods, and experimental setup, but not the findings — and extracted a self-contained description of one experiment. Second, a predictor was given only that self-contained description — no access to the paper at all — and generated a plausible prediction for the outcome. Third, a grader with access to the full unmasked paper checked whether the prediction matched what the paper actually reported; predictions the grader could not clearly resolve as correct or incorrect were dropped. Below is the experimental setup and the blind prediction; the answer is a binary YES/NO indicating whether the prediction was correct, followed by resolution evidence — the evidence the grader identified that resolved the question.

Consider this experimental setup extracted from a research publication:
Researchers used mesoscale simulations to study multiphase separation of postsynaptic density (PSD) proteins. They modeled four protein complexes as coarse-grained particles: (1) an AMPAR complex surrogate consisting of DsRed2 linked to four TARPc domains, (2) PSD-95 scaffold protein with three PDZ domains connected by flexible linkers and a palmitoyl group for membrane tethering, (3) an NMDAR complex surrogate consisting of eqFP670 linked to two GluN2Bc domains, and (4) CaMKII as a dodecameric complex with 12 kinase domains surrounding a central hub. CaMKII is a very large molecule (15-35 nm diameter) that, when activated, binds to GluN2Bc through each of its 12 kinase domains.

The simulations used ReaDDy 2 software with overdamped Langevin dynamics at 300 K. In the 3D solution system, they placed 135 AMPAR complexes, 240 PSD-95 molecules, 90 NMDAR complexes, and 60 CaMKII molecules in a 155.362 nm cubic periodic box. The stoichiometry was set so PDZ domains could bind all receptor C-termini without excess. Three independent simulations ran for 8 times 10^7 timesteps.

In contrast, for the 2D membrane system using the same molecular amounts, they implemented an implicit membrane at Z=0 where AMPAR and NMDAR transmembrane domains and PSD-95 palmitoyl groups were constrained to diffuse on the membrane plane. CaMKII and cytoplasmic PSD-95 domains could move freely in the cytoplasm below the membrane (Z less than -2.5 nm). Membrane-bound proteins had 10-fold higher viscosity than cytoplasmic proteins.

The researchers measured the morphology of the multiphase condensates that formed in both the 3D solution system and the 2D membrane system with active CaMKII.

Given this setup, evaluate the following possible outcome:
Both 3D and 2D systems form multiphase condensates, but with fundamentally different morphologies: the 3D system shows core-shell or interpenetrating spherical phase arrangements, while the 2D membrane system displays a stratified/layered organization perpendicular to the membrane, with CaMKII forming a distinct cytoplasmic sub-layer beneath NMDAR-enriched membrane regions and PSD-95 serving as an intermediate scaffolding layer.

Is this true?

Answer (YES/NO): NO